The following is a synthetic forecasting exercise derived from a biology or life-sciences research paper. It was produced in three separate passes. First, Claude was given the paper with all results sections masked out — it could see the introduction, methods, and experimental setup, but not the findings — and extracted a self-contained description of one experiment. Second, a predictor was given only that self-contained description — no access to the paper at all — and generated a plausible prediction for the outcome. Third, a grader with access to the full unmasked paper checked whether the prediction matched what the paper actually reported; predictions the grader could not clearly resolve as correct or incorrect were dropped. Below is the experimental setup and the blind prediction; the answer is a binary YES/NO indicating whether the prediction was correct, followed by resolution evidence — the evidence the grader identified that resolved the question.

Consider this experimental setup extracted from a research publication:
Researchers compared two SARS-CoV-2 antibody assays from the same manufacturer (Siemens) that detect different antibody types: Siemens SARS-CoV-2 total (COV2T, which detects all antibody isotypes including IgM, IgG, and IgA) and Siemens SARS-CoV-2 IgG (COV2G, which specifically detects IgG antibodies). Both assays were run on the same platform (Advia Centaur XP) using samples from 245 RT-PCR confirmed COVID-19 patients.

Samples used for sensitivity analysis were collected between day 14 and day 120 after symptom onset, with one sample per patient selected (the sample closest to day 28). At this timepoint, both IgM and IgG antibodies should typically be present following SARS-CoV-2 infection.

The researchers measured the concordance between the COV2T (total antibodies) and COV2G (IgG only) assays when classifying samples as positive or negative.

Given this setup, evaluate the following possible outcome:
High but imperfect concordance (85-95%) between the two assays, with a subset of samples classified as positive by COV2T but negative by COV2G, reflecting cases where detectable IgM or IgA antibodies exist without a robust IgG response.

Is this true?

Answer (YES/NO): YES